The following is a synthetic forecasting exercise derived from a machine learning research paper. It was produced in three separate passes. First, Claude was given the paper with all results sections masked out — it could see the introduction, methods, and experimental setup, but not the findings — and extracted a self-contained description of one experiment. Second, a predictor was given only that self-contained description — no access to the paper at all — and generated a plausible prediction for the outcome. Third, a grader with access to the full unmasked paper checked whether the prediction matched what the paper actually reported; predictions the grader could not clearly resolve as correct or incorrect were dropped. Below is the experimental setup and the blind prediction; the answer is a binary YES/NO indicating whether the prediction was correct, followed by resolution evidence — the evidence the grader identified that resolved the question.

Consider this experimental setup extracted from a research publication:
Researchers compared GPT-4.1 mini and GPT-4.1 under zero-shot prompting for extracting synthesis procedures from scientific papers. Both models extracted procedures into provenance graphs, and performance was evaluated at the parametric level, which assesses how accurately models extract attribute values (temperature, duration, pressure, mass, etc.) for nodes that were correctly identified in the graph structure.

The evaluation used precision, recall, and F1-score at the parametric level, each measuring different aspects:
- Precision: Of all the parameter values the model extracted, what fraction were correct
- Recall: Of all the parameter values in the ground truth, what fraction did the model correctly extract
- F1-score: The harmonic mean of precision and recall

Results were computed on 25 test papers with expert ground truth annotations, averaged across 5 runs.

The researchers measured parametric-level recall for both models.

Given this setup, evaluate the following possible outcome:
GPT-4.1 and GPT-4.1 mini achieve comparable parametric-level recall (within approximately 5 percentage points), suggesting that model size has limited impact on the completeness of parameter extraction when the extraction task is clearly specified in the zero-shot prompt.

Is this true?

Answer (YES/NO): NO